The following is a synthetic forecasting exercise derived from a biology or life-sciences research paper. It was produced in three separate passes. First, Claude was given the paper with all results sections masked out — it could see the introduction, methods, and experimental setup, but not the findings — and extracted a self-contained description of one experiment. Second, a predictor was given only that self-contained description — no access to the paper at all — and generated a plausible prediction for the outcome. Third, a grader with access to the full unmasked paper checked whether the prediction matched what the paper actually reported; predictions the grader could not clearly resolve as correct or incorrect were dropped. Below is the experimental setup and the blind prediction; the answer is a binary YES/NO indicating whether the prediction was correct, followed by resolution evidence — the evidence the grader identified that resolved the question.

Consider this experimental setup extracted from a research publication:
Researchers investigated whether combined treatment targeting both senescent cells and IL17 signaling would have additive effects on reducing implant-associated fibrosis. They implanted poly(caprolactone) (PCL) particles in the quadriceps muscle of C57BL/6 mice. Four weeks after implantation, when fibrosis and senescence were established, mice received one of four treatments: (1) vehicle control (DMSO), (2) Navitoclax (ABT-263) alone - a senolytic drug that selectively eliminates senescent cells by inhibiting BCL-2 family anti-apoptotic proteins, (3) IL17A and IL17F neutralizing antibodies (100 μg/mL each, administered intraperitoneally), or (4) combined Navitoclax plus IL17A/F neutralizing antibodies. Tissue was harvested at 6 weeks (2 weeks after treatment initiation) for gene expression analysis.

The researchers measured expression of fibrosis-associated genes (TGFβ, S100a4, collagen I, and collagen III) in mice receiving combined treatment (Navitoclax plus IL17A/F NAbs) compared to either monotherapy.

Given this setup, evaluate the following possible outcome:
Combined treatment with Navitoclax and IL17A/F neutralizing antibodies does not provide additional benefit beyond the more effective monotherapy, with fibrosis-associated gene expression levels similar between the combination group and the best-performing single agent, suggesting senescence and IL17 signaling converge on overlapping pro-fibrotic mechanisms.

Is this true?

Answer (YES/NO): NO